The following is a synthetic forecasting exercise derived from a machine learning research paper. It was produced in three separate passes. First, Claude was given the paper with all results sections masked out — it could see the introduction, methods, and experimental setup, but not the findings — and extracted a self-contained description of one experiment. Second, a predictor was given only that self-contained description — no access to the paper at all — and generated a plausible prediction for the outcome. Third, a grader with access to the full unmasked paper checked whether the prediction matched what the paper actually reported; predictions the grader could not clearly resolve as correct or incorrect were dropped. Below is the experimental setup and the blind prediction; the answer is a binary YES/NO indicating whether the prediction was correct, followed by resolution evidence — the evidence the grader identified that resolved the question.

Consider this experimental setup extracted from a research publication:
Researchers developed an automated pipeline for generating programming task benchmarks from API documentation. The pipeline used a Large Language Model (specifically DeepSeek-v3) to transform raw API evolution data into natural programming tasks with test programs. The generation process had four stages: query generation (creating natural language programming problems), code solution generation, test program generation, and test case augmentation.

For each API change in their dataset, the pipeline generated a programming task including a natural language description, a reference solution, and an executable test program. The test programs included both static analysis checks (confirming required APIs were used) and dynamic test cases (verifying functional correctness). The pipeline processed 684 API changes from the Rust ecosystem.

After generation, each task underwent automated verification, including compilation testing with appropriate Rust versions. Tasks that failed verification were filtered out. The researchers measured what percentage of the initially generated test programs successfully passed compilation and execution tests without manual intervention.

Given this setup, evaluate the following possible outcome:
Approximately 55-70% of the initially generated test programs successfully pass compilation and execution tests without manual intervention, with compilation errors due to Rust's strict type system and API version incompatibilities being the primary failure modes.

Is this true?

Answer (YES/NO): NO